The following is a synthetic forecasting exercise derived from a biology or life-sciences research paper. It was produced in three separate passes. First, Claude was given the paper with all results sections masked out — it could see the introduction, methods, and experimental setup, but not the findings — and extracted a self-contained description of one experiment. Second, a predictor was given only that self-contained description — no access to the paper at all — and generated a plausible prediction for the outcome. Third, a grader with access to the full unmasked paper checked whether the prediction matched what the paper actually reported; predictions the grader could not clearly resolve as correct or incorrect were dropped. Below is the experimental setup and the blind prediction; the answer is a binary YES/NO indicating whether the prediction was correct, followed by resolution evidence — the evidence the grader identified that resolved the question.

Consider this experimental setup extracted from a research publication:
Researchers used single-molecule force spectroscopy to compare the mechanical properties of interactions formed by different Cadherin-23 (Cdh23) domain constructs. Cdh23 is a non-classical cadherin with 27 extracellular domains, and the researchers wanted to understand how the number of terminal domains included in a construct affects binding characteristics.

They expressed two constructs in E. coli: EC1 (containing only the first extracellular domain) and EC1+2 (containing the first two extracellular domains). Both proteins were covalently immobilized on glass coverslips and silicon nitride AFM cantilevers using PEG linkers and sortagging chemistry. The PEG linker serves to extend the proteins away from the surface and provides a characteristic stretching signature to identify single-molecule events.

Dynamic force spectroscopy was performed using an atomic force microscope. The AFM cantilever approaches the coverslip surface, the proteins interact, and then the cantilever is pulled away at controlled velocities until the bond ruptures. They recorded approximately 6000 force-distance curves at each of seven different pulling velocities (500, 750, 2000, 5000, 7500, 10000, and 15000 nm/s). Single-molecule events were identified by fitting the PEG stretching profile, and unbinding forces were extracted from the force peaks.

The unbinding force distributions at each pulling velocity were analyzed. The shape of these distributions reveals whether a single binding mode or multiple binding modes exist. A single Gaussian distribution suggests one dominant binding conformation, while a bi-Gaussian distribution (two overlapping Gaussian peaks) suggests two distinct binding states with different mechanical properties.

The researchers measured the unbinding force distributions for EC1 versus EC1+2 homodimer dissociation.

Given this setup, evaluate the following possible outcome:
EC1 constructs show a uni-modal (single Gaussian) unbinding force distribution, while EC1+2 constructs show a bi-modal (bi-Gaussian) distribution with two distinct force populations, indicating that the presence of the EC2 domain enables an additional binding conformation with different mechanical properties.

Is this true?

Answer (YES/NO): YES